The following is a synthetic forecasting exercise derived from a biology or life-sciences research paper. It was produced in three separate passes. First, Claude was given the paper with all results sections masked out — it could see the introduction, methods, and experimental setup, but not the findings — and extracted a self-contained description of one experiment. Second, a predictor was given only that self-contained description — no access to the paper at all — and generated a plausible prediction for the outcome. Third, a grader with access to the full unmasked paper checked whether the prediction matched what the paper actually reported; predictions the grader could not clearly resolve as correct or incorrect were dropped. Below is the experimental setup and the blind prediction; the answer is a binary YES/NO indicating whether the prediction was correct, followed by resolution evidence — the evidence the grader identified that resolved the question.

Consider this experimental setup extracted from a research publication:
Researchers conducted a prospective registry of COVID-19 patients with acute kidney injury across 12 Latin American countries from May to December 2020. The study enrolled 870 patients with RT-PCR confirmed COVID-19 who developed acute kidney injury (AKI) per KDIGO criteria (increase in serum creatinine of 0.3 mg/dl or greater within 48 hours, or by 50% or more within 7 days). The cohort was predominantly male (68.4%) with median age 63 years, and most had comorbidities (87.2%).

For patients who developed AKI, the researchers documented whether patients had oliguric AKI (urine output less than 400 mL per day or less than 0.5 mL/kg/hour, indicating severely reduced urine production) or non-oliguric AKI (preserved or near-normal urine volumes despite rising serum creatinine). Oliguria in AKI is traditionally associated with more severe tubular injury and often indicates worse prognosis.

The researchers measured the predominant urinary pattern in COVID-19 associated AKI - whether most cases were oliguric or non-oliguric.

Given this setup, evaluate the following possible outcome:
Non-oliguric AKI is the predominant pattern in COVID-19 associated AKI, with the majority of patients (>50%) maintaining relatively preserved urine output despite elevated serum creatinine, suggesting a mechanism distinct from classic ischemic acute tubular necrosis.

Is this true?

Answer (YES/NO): YES